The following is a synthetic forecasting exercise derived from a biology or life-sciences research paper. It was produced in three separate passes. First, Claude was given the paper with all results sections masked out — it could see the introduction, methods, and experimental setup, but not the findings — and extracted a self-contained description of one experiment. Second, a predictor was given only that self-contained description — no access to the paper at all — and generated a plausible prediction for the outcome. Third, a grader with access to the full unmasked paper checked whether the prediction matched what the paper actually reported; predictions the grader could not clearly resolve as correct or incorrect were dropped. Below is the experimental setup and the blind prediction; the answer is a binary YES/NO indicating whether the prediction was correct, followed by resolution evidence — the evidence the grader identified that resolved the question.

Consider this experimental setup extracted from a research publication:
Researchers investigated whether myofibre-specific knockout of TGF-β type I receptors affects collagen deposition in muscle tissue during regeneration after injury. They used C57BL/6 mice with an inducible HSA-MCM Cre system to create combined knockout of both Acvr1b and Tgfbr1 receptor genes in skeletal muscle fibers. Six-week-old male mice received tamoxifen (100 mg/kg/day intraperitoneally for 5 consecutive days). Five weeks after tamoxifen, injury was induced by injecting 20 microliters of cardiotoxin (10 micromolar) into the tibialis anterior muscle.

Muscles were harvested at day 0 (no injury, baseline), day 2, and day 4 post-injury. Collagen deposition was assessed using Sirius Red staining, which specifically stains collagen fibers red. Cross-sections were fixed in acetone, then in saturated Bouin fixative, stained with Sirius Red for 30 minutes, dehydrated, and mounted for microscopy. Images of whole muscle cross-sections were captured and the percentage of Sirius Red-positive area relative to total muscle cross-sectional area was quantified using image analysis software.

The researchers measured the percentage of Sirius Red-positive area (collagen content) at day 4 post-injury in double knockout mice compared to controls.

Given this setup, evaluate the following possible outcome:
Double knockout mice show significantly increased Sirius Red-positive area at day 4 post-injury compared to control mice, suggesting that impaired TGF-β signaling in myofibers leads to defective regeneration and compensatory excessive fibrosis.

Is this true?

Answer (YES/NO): NO